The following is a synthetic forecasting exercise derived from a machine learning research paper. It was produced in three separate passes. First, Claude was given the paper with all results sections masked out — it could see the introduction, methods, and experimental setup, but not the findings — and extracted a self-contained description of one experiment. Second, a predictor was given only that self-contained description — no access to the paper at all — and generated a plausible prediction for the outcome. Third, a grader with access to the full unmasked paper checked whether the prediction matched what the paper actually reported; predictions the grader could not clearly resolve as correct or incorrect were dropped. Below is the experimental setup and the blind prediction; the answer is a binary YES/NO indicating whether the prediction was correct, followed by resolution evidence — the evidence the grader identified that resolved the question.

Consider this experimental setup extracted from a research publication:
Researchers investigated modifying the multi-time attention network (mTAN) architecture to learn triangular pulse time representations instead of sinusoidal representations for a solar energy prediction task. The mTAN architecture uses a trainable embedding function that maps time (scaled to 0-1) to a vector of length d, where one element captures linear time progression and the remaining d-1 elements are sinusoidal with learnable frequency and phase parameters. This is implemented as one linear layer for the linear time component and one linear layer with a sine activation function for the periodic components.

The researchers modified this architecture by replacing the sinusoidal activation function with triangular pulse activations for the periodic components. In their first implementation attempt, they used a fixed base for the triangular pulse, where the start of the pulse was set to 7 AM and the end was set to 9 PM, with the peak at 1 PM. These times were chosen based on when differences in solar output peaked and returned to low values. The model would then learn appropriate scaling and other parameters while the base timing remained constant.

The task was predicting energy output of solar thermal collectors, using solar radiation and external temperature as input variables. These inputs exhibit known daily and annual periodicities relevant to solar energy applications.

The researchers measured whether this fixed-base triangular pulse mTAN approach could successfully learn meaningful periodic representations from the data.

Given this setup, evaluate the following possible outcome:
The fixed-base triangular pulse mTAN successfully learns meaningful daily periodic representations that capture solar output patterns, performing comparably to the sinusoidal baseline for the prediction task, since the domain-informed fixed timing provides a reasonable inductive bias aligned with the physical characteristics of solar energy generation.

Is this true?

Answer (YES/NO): NO